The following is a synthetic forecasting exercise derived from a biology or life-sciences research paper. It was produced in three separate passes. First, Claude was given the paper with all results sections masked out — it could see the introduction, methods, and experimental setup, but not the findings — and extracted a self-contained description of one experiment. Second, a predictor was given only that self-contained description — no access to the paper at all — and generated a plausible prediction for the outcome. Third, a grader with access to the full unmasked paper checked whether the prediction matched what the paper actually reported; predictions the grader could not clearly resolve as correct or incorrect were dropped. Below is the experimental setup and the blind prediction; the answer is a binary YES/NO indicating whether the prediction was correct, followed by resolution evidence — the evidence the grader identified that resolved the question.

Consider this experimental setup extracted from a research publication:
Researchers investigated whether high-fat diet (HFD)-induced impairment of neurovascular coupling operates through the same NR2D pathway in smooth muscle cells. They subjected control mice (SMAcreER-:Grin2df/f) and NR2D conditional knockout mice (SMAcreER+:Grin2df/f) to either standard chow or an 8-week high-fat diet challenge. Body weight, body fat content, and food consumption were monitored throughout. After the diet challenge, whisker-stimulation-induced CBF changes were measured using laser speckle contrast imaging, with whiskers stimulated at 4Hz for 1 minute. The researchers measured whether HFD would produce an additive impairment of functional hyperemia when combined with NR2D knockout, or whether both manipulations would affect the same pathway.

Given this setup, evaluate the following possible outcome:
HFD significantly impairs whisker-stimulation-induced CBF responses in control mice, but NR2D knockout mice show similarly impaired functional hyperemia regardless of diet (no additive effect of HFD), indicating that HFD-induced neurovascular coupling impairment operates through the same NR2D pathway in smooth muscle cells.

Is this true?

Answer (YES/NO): NO